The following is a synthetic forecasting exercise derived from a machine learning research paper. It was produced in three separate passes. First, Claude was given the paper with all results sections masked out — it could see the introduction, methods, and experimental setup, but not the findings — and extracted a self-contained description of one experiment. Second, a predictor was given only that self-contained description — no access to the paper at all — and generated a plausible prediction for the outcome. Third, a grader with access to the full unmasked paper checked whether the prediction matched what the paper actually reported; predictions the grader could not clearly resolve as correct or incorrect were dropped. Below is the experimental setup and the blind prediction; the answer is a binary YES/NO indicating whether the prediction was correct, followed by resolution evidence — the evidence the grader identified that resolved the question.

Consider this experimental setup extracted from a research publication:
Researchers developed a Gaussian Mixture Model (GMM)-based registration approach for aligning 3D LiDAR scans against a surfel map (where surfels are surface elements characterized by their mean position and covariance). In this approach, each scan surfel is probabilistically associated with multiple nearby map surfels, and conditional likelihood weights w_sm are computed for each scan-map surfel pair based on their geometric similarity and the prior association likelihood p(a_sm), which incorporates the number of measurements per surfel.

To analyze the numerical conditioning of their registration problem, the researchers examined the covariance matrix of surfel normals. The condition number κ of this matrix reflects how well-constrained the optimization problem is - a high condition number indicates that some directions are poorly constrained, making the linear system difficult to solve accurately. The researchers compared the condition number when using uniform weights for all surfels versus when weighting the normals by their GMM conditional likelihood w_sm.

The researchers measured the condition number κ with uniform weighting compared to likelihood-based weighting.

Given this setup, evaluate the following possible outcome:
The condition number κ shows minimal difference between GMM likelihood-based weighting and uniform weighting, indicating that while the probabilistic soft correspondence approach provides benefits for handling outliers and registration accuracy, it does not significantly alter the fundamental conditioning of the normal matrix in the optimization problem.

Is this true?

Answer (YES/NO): NO